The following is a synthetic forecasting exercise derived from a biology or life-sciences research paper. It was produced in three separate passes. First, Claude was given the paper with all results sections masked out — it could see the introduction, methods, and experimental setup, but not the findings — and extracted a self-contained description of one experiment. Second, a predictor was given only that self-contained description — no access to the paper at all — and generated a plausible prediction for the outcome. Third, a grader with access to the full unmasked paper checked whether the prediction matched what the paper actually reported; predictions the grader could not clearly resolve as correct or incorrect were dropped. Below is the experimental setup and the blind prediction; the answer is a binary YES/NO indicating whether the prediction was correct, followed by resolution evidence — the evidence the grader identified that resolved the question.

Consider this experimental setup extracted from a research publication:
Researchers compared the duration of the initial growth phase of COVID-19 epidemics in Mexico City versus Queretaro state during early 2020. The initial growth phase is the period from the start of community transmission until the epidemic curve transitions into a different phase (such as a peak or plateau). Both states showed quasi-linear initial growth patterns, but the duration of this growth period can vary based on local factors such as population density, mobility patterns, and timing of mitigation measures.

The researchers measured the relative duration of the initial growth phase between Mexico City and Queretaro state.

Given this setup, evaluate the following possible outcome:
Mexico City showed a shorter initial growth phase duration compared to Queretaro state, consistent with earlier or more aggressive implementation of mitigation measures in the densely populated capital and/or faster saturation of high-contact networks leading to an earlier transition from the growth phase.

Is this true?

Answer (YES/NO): NO